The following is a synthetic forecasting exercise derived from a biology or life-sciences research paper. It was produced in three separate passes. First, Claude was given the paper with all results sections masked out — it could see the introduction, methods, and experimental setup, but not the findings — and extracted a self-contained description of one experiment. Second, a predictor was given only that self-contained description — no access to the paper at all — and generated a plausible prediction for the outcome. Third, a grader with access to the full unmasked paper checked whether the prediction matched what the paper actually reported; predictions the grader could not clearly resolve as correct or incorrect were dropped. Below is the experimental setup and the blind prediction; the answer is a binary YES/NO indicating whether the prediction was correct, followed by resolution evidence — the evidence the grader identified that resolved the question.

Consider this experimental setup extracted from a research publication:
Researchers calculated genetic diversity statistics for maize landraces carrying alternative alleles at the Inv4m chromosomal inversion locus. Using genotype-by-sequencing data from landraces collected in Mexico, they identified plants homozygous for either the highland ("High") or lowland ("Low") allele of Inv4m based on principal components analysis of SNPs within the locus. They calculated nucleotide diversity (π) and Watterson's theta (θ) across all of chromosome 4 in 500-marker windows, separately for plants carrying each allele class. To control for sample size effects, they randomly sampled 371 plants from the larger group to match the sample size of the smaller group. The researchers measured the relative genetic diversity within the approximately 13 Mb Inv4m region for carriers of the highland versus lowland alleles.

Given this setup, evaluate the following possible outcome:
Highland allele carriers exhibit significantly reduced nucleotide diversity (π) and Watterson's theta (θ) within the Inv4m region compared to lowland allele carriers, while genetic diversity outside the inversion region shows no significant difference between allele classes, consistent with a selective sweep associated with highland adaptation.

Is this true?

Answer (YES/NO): NO